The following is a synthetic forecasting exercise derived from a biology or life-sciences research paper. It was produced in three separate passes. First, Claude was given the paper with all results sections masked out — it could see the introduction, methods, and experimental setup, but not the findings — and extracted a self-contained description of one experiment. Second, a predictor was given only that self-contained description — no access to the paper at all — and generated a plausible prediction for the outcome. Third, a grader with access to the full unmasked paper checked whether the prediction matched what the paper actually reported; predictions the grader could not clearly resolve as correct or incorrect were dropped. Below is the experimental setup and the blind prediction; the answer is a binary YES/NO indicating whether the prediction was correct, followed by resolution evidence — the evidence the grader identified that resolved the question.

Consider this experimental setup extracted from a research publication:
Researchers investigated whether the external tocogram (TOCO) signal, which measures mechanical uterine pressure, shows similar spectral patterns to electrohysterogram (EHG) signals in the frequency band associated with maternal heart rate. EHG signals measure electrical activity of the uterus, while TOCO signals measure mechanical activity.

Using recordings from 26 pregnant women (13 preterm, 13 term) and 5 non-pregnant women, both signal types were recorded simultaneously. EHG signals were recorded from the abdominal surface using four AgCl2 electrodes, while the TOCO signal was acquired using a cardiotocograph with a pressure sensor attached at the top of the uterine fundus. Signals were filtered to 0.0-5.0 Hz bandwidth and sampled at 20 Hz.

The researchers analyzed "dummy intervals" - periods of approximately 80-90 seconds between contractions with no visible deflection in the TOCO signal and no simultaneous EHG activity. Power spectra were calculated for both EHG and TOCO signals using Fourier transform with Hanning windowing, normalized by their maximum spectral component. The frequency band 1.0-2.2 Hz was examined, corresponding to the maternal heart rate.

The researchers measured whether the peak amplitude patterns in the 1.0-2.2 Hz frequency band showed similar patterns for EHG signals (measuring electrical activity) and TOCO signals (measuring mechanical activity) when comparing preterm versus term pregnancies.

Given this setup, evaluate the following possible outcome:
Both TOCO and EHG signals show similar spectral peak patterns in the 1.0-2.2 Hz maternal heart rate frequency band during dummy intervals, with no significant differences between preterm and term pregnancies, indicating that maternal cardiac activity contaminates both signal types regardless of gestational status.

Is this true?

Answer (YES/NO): NO